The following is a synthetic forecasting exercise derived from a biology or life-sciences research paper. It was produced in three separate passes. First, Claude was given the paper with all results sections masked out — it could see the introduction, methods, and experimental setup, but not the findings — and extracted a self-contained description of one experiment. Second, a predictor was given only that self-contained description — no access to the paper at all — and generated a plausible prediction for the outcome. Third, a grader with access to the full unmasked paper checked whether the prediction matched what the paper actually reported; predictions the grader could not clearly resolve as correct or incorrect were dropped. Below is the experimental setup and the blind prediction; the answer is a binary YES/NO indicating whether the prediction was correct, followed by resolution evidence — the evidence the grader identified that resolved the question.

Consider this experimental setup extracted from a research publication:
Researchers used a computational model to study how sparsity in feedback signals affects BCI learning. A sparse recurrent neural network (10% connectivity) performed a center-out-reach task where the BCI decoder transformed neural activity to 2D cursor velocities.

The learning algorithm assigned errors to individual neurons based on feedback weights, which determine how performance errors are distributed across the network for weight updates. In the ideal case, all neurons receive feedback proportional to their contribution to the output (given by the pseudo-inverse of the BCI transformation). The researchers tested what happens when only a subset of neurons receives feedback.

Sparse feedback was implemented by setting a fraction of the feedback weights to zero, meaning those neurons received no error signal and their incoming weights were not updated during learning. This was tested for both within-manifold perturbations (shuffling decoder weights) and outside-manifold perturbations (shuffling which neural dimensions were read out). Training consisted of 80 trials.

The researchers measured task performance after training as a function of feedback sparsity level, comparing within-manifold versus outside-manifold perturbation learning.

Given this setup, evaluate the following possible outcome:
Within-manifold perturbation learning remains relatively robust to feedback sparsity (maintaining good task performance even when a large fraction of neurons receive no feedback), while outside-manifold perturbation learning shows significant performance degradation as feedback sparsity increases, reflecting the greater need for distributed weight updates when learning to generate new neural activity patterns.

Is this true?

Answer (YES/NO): NO